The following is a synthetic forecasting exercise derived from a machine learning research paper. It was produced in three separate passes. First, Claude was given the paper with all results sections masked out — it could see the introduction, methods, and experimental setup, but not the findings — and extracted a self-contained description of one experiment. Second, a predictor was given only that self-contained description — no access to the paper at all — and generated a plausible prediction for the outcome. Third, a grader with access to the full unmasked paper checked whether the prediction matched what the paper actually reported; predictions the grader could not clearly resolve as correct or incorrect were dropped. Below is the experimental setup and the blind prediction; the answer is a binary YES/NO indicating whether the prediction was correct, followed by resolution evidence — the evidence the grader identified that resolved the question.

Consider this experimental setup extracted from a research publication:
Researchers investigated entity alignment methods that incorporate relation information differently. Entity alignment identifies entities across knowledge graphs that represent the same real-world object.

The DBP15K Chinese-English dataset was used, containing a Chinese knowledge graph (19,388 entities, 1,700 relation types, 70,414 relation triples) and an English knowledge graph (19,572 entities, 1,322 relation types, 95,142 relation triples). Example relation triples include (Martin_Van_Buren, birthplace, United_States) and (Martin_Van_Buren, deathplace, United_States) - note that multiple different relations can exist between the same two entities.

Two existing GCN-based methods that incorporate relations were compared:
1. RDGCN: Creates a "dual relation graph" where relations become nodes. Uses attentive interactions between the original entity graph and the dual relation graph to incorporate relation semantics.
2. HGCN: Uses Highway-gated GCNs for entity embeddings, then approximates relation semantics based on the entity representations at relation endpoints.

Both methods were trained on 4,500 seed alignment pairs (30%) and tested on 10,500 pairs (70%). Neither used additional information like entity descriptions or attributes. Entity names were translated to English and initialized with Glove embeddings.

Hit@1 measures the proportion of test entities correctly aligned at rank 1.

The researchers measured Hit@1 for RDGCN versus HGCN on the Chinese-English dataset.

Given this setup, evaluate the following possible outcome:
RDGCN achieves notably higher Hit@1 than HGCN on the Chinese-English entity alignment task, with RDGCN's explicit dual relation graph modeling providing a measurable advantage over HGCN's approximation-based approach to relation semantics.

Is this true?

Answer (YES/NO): NO